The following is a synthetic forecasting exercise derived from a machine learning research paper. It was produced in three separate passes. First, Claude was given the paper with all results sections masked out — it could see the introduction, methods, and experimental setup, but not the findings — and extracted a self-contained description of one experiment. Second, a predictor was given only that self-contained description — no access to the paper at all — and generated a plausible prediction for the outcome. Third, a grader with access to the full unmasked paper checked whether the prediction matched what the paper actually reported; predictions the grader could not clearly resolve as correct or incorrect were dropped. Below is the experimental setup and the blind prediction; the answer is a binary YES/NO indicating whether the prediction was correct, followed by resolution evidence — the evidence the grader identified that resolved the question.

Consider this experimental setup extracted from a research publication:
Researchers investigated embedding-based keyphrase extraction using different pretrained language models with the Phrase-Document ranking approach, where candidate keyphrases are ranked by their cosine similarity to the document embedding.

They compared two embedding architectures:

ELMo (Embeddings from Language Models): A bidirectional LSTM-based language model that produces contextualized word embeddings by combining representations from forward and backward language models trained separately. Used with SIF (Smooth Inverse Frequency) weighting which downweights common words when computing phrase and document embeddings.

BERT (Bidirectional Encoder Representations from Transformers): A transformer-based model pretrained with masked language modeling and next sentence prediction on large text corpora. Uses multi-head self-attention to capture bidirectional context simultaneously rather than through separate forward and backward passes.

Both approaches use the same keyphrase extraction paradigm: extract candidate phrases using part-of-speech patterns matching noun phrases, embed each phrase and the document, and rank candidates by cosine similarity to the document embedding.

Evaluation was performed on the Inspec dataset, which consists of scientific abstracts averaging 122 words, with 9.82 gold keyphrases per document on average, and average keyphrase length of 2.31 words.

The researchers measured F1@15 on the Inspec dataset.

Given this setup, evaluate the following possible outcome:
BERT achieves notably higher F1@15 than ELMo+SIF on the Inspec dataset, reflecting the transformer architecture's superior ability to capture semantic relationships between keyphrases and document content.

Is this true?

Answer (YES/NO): NO